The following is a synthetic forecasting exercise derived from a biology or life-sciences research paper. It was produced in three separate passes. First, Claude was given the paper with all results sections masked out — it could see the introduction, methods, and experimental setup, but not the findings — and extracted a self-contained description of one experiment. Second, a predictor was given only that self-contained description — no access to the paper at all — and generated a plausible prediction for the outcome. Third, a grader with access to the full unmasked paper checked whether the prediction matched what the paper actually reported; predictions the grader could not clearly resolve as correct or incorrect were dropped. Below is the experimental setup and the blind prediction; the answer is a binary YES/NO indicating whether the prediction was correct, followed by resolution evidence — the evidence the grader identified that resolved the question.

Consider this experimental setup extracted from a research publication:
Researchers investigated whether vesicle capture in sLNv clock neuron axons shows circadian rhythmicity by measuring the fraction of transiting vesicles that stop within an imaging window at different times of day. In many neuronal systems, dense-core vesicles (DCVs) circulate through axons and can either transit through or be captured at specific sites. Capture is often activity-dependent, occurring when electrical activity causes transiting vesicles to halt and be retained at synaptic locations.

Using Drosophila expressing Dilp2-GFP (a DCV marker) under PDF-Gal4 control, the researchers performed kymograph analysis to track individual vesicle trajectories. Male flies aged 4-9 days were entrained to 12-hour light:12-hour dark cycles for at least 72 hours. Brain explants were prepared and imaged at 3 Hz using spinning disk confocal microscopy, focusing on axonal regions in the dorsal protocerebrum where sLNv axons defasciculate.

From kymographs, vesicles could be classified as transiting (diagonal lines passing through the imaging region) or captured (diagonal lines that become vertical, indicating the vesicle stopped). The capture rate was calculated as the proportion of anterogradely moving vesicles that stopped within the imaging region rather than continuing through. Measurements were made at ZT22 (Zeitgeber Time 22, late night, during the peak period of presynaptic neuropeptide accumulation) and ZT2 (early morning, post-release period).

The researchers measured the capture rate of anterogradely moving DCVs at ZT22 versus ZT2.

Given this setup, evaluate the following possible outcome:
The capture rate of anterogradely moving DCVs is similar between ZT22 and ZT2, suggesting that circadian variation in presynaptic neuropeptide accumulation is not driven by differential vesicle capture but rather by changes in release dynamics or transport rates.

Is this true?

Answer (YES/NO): NO